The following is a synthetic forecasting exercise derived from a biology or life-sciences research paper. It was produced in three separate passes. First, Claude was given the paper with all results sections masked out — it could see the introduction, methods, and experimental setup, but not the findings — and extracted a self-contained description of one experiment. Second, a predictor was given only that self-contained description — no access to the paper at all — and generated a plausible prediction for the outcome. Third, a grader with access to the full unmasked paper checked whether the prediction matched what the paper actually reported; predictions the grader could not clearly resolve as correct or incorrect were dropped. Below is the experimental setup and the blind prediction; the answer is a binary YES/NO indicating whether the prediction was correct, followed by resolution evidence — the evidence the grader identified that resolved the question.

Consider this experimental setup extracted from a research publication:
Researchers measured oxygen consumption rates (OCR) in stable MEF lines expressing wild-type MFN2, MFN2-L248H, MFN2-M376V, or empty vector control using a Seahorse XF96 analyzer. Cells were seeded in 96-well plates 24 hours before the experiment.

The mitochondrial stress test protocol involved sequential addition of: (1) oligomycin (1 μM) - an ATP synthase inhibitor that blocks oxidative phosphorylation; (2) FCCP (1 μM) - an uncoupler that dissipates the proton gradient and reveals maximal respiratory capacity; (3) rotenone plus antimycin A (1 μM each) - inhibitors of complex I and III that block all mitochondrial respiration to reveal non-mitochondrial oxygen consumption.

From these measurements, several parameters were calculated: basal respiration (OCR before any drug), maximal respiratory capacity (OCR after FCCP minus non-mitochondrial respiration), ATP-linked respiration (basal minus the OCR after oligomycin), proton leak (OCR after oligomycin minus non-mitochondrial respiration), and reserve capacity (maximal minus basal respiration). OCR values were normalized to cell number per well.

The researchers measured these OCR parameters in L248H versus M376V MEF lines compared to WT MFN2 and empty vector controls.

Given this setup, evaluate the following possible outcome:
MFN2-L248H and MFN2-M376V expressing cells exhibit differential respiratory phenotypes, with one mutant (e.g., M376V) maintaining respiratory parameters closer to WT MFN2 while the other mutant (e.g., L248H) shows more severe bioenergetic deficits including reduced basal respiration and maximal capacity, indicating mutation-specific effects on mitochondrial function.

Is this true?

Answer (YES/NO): NO